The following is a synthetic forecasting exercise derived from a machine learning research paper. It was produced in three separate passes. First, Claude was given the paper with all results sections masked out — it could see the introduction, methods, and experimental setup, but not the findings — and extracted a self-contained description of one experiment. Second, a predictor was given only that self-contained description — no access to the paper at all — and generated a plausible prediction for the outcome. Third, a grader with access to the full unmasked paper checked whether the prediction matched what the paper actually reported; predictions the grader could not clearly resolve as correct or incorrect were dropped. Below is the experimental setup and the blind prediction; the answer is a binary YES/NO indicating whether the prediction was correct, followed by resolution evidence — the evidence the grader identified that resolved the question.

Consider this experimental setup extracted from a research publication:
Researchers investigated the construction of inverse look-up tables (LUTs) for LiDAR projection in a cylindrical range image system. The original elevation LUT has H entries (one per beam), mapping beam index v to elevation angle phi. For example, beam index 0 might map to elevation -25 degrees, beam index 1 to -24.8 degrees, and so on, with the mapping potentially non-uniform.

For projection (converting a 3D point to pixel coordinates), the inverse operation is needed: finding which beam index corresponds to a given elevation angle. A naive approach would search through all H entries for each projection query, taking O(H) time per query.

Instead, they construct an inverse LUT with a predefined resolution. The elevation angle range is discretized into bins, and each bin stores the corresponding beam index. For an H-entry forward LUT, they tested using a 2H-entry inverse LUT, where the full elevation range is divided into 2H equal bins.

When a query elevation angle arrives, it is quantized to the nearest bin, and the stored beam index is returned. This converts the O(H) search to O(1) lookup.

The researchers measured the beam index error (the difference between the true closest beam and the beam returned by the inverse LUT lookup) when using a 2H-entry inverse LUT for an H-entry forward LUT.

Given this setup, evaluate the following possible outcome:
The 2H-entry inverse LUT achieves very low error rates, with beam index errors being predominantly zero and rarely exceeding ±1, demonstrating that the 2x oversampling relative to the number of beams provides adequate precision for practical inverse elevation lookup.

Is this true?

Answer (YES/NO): NO